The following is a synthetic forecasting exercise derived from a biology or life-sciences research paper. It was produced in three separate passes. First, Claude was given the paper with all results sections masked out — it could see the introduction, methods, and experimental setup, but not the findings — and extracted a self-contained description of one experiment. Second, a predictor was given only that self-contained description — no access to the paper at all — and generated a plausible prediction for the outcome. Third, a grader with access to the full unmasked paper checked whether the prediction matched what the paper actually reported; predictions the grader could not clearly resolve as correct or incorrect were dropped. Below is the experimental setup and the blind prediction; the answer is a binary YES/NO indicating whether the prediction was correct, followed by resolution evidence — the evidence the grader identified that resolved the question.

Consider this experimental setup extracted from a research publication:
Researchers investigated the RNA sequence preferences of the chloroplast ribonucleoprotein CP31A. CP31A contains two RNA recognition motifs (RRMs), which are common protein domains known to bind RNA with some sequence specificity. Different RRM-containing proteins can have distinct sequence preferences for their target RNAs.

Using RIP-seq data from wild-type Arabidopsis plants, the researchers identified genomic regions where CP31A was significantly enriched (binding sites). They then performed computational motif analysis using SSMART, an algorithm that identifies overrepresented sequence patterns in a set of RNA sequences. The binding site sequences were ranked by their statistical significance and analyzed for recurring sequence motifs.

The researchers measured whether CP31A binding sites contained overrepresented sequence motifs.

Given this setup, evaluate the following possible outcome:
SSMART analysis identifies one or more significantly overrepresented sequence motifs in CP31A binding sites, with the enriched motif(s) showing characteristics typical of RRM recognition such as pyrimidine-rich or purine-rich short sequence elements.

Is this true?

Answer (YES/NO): YES